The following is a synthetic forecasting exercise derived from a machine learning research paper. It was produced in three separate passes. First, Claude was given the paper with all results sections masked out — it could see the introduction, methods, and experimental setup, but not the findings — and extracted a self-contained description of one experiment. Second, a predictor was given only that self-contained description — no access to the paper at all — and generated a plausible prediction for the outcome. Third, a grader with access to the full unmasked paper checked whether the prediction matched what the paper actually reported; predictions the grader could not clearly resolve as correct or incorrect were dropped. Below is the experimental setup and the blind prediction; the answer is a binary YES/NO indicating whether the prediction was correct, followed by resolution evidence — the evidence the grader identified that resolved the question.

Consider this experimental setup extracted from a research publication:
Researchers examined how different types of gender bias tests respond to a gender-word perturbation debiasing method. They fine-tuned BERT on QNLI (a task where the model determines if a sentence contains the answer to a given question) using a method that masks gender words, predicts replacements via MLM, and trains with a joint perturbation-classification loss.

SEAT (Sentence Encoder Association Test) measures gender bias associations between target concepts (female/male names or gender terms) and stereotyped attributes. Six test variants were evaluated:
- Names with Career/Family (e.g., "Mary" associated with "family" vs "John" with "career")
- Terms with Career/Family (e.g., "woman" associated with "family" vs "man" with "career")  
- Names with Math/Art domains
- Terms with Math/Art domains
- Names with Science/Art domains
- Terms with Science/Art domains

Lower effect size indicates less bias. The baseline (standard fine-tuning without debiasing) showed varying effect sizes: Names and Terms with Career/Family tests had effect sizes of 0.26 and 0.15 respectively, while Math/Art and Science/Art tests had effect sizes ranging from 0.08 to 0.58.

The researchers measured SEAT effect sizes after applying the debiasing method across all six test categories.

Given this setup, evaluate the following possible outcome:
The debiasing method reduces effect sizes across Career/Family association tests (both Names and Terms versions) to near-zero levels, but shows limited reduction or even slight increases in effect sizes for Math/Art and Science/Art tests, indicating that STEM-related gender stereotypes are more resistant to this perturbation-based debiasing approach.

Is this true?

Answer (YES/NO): NO